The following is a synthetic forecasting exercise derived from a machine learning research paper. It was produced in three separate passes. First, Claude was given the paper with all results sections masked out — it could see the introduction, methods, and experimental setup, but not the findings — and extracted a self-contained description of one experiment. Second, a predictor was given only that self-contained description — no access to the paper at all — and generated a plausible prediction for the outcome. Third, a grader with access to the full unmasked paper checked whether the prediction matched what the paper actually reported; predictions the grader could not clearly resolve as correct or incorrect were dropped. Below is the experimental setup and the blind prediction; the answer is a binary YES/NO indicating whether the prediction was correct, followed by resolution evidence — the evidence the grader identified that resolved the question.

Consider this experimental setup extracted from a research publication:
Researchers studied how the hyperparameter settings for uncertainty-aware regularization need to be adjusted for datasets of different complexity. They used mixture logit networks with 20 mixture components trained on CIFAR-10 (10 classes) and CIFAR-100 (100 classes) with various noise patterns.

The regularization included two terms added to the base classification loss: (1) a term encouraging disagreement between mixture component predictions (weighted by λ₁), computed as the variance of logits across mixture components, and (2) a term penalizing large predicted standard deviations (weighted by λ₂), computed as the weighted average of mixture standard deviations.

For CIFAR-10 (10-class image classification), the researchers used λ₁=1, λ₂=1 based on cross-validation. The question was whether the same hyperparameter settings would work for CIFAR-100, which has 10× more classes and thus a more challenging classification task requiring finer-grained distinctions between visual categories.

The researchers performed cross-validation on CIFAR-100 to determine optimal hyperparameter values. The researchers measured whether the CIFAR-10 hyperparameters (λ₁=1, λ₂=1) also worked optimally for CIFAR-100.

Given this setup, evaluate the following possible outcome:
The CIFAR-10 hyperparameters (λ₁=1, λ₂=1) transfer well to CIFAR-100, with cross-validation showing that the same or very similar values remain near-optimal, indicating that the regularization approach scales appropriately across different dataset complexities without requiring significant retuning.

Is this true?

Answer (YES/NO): NO